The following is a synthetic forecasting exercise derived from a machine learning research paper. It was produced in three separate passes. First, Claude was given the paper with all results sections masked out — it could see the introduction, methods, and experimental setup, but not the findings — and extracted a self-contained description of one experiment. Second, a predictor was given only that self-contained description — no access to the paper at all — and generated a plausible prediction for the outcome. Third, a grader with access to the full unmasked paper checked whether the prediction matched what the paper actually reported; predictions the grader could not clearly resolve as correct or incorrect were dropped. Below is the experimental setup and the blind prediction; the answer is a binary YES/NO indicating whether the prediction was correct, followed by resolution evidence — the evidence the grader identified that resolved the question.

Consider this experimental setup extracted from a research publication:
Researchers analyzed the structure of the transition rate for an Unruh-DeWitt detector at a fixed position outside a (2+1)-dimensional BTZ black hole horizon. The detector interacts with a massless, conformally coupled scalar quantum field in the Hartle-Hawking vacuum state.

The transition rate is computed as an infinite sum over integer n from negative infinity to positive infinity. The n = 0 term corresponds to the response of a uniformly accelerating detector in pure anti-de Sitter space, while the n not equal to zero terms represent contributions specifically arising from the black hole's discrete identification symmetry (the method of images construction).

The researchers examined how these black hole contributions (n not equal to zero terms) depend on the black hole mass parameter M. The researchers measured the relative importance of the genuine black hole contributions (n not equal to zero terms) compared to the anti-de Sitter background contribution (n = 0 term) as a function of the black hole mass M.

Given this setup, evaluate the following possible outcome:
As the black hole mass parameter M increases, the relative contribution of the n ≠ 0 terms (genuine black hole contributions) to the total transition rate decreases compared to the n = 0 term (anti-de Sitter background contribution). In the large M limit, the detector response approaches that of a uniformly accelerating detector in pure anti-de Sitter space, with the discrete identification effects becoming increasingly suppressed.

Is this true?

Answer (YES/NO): YES